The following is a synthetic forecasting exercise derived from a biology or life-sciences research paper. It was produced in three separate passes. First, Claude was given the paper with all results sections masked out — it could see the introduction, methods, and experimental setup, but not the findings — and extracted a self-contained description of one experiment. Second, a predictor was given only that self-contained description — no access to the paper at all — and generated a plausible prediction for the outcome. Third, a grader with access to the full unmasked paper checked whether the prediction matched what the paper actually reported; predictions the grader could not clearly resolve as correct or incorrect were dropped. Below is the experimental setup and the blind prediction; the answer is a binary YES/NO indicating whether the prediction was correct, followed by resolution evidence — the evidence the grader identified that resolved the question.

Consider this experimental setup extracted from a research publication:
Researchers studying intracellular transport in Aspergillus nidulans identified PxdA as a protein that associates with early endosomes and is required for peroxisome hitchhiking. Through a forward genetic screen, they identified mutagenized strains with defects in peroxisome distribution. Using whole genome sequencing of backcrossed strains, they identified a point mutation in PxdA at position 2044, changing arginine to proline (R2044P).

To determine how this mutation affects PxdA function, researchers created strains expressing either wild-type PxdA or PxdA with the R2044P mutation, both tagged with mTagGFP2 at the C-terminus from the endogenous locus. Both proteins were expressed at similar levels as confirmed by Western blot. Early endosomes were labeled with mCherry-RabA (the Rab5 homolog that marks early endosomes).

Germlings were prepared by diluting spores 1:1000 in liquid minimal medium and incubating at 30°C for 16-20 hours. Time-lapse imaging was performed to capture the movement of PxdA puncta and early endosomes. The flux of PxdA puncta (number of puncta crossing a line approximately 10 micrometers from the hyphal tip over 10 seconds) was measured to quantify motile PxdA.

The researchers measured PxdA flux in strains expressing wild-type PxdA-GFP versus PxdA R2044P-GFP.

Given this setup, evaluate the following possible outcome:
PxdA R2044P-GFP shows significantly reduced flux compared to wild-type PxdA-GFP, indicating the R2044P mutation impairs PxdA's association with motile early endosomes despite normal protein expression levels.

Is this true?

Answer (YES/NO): YES